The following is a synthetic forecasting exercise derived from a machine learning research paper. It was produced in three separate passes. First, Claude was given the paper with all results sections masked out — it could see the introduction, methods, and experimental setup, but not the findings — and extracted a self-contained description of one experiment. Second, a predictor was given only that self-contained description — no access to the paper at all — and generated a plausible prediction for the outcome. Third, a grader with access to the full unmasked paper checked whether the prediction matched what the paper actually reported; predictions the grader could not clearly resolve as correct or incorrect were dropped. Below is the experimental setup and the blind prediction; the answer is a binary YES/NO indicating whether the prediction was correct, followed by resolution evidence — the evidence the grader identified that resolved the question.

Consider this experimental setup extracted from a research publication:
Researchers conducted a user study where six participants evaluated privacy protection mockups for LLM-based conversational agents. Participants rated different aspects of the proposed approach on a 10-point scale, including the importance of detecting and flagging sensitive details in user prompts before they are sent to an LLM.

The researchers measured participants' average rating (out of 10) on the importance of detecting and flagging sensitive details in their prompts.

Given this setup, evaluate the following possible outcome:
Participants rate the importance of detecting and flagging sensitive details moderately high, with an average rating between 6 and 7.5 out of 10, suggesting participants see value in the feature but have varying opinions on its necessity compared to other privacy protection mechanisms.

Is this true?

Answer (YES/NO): NO